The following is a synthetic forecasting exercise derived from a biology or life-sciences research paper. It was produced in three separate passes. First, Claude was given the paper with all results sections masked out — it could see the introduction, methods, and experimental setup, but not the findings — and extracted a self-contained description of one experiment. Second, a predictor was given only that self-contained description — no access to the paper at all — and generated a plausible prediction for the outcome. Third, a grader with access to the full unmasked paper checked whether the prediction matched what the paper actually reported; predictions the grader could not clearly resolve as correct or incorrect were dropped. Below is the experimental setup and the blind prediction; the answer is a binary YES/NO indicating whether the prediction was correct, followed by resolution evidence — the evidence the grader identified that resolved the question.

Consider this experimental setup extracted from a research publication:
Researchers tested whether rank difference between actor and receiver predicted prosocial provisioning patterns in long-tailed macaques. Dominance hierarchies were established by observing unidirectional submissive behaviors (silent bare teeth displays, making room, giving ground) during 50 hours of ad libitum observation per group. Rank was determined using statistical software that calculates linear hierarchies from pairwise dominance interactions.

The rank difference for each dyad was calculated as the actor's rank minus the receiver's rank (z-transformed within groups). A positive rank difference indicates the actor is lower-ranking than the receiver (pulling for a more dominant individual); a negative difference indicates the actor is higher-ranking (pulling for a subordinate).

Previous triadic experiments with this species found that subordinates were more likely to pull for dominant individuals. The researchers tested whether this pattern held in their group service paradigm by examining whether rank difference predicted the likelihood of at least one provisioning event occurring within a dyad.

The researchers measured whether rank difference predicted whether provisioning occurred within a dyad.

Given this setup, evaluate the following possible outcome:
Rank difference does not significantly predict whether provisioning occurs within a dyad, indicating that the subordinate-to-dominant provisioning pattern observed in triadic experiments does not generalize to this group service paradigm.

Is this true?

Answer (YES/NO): YES